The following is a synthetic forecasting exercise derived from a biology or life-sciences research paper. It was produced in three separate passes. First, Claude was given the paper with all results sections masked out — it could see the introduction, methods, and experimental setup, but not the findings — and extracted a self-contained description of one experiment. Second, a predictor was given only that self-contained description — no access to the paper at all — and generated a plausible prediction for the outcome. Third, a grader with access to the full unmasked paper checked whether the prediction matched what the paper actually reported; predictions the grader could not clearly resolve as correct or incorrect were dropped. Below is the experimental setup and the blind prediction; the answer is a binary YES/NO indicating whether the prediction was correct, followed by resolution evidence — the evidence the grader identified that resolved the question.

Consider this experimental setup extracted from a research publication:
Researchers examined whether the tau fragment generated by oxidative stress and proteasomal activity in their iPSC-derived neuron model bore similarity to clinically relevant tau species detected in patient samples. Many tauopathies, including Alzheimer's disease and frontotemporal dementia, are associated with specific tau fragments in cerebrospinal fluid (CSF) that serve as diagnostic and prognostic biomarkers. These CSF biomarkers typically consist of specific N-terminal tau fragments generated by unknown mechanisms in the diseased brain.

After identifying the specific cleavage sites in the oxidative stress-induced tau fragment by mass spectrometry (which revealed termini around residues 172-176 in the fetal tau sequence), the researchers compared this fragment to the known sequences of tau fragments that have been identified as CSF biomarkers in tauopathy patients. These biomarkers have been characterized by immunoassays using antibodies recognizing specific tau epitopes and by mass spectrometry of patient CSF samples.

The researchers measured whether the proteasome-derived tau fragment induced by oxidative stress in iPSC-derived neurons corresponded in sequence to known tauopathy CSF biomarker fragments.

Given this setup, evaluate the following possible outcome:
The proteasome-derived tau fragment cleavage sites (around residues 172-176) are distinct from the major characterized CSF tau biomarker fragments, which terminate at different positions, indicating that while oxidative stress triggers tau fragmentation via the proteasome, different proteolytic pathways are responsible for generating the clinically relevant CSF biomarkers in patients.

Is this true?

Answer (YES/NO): NO